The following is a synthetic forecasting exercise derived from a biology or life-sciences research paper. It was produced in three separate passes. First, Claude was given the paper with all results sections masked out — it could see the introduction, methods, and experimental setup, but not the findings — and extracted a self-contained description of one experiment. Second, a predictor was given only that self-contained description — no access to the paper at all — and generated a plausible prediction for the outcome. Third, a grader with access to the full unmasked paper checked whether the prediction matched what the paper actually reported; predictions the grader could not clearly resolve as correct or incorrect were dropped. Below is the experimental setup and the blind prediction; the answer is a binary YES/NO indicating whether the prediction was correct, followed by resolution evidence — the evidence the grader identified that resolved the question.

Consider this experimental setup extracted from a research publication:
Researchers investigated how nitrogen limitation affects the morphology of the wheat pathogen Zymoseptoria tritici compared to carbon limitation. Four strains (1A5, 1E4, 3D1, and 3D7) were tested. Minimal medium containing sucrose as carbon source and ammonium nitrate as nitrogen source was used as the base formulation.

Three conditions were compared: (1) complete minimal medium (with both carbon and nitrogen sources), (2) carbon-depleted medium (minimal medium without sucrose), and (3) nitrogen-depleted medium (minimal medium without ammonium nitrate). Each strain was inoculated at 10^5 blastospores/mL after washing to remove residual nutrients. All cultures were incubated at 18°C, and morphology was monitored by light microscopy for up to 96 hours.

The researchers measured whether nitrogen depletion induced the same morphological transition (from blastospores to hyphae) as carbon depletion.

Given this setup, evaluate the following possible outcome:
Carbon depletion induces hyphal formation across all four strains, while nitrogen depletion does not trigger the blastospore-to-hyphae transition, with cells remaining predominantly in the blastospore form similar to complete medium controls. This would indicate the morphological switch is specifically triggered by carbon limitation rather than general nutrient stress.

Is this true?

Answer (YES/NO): NO